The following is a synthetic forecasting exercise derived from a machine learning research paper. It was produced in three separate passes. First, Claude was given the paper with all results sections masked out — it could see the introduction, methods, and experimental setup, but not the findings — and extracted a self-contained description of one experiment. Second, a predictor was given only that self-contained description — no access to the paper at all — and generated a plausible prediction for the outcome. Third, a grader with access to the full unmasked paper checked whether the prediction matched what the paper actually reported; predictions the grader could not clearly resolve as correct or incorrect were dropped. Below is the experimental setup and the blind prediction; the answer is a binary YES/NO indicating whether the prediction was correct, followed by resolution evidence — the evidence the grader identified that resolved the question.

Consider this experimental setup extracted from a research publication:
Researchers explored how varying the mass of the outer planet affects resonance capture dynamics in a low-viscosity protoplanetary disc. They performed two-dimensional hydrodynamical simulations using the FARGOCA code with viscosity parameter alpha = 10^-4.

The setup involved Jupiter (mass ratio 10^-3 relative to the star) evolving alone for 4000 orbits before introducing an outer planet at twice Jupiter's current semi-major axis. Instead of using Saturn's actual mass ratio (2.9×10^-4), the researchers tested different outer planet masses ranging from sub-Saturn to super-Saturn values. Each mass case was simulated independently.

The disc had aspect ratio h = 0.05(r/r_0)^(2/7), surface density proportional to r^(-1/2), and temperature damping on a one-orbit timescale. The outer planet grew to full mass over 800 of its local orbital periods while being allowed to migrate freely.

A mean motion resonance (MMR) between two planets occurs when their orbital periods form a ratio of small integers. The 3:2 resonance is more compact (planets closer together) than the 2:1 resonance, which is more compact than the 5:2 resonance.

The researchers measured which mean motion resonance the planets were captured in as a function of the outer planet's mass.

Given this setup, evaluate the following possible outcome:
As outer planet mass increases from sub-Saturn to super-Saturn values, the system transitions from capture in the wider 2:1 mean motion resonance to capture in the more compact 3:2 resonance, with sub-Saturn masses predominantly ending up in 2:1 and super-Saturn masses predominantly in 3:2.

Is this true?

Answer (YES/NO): NO